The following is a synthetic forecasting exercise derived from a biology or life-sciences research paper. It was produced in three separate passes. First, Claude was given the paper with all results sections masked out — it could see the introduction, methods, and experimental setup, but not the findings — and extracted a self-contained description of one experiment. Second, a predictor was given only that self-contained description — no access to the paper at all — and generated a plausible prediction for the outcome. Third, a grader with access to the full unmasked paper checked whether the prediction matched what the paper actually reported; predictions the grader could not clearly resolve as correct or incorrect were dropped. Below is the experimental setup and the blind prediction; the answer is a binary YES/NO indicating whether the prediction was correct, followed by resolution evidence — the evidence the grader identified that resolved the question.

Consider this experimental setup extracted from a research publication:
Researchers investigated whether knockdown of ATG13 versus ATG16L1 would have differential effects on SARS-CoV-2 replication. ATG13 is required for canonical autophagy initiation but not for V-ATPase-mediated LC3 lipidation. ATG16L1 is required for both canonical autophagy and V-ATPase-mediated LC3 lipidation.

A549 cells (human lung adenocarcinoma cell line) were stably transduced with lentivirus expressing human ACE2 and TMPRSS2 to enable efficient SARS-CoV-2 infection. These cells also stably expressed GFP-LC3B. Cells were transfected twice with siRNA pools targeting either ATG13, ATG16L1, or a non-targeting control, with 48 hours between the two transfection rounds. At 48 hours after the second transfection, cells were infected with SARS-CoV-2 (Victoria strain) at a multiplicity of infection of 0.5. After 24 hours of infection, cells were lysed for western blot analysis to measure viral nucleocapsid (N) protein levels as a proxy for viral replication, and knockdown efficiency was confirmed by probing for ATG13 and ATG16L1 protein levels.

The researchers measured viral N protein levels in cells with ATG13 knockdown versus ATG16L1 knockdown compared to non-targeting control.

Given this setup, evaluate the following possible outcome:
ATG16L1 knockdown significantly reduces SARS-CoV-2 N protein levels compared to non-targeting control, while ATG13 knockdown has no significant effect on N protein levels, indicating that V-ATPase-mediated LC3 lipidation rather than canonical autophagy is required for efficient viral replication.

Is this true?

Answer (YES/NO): YES